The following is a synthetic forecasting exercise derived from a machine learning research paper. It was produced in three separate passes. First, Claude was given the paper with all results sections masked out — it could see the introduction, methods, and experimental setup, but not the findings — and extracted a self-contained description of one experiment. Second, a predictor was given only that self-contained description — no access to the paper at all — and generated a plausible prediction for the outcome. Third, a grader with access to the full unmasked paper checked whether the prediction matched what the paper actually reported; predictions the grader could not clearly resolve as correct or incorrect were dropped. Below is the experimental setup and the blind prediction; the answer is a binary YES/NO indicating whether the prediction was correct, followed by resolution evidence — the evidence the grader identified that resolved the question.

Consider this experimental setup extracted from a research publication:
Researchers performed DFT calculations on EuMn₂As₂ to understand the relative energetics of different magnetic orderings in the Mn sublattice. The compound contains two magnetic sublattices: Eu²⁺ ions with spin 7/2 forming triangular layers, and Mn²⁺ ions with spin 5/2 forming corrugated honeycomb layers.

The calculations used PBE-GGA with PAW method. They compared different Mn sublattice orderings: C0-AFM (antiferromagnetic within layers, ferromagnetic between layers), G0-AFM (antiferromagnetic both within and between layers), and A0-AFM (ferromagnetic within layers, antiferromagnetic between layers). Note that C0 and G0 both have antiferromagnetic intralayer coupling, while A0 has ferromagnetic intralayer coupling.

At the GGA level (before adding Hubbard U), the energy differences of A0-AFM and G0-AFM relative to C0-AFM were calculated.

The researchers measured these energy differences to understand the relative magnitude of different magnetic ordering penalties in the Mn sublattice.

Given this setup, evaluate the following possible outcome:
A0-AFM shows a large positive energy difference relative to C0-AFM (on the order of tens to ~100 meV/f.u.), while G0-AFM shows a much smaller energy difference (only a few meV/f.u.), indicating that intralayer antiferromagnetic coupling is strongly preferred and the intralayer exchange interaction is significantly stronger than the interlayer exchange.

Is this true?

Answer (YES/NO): NO